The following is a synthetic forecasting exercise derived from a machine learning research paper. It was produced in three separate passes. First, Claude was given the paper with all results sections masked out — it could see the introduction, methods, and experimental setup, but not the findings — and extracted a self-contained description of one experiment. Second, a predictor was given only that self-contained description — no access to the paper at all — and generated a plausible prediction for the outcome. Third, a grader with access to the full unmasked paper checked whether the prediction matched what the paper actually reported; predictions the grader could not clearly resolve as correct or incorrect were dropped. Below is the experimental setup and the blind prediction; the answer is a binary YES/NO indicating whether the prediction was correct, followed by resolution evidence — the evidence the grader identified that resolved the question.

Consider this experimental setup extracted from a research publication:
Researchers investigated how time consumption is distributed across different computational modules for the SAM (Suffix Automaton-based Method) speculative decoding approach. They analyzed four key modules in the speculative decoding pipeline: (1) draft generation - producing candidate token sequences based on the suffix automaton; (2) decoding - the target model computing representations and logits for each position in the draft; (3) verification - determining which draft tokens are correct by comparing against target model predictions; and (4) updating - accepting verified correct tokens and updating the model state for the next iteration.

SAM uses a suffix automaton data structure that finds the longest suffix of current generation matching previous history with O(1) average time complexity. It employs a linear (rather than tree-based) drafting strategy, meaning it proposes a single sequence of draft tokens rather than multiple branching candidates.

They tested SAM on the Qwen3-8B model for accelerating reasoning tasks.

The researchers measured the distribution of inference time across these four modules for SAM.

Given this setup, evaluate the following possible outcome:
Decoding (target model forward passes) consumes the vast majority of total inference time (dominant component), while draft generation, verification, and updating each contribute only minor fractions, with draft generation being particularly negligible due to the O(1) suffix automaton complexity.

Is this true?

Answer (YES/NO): YES